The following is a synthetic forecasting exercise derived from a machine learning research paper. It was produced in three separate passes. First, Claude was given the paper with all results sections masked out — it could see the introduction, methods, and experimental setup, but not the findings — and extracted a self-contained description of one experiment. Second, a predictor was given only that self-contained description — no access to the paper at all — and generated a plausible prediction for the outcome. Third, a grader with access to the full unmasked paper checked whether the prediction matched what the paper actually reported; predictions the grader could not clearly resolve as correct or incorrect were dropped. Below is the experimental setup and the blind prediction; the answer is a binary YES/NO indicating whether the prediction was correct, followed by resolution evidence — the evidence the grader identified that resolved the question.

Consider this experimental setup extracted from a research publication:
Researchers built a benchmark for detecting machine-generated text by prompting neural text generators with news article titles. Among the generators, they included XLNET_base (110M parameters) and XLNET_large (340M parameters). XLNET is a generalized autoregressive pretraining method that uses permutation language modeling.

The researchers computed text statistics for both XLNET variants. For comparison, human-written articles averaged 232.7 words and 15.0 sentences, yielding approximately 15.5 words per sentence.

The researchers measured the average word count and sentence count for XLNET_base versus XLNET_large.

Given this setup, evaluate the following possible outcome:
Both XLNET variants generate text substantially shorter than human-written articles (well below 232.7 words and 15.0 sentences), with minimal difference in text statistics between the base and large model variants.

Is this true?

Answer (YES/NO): NO